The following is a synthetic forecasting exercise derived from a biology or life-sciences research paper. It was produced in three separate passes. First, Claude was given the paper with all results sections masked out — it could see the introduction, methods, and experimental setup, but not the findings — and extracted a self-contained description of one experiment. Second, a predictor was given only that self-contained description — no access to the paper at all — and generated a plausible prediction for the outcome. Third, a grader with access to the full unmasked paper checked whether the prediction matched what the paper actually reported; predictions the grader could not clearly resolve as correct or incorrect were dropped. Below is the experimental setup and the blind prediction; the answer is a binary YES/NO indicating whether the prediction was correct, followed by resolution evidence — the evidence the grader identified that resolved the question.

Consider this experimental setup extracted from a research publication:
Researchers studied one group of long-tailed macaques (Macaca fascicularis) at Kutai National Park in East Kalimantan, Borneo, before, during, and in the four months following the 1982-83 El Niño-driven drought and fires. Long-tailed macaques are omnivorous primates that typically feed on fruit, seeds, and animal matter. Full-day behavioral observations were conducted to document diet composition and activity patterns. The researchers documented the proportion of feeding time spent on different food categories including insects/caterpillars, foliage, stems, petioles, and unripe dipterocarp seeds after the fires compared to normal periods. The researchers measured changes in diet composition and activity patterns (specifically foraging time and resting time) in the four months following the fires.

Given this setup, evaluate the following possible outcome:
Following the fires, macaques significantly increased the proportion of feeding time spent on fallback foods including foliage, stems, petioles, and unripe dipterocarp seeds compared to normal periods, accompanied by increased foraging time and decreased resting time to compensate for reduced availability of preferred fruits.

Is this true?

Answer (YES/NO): NO